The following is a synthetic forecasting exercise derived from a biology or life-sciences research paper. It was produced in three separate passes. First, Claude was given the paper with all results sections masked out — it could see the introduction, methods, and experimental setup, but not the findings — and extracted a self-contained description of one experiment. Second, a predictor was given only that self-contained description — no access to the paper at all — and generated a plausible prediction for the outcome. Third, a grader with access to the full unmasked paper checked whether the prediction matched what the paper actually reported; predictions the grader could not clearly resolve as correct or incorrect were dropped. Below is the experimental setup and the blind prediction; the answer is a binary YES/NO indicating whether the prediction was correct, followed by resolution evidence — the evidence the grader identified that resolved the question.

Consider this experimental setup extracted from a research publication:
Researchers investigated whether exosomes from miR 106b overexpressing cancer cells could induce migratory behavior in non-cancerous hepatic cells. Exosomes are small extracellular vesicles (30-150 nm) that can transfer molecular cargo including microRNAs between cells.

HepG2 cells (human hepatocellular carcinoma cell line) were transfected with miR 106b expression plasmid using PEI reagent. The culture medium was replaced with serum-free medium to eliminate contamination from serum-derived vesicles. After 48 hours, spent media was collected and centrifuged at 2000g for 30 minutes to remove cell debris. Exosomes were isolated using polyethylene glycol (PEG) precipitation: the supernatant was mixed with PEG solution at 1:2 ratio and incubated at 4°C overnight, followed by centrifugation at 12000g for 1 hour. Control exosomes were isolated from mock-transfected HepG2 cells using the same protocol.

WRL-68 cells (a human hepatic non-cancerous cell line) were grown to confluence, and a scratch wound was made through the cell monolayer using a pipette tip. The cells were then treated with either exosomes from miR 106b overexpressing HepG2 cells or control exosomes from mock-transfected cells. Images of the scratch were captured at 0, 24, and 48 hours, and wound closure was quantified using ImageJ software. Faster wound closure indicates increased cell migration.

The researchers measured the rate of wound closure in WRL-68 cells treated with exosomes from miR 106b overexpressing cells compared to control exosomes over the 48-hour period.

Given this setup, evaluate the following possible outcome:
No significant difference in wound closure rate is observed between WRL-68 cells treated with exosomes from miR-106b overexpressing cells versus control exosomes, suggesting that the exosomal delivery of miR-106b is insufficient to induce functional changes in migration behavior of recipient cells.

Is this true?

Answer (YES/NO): NO